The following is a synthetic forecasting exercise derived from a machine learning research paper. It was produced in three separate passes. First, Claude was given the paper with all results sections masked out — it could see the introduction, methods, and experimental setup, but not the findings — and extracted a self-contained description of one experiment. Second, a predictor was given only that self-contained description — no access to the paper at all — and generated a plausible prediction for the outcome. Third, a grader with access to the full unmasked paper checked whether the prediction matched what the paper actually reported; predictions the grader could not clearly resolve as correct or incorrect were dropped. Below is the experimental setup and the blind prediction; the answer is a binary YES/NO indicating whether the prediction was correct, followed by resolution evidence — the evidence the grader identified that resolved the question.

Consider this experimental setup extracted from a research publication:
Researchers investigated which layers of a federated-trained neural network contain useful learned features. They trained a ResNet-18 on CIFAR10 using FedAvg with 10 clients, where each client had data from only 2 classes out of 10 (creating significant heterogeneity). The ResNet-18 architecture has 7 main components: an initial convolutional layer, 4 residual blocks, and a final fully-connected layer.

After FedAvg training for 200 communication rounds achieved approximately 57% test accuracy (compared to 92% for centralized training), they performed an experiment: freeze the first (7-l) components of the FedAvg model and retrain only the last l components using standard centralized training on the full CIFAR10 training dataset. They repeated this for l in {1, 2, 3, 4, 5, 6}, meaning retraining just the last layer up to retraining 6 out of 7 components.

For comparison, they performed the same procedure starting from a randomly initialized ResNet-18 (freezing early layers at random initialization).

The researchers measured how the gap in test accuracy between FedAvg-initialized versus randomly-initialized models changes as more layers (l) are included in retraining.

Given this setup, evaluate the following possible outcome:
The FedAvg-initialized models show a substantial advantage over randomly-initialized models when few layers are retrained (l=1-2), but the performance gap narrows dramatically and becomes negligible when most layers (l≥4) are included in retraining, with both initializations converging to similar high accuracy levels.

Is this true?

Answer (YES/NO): NO